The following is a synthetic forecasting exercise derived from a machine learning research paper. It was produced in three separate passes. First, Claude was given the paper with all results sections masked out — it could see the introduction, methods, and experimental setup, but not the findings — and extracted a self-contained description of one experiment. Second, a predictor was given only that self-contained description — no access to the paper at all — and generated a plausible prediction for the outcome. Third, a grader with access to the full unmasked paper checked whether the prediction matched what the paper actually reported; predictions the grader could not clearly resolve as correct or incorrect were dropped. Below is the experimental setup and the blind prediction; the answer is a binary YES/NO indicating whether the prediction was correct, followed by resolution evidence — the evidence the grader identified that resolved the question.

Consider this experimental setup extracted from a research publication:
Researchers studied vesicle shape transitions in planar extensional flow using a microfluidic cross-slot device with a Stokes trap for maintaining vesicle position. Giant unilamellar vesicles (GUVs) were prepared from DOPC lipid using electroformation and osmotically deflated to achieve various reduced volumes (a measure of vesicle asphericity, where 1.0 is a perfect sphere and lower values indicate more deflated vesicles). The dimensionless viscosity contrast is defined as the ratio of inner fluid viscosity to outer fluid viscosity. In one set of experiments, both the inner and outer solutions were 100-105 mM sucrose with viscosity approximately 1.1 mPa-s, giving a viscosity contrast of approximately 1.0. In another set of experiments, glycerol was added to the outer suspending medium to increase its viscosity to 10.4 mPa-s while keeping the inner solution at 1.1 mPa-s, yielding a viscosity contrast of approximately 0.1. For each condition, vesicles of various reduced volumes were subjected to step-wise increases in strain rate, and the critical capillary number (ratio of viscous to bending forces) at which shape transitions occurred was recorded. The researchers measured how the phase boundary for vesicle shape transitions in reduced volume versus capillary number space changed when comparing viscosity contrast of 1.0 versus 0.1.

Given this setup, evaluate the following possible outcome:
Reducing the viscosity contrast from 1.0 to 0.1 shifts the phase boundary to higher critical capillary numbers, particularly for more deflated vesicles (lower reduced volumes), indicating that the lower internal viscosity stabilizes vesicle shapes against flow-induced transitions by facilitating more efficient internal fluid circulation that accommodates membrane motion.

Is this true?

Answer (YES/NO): NO